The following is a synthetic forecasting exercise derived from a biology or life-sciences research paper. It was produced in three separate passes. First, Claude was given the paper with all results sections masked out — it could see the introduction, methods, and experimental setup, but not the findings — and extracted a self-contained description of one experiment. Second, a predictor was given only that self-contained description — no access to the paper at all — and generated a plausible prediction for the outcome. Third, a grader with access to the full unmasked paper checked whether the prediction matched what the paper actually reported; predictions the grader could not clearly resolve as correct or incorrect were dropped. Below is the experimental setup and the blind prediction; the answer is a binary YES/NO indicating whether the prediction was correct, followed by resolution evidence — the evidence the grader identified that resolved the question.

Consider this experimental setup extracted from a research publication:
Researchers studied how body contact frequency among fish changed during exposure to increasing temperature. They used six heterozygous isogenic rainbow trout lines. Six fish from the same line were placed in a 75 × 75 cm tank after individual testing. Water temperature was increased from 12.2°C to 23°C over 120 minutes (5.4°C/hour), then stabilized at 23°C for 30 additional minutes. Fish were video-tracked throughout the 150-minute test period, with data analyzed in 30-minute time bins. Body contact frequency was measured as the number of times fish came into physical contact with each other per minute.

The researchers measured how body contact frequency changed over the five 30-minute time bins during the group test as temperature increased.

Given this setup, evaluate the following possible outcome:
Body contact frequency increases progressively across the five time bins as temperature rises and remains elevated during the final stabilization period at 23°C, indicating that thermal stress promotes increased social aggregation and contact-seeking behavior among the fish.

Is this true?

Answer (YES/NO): NO